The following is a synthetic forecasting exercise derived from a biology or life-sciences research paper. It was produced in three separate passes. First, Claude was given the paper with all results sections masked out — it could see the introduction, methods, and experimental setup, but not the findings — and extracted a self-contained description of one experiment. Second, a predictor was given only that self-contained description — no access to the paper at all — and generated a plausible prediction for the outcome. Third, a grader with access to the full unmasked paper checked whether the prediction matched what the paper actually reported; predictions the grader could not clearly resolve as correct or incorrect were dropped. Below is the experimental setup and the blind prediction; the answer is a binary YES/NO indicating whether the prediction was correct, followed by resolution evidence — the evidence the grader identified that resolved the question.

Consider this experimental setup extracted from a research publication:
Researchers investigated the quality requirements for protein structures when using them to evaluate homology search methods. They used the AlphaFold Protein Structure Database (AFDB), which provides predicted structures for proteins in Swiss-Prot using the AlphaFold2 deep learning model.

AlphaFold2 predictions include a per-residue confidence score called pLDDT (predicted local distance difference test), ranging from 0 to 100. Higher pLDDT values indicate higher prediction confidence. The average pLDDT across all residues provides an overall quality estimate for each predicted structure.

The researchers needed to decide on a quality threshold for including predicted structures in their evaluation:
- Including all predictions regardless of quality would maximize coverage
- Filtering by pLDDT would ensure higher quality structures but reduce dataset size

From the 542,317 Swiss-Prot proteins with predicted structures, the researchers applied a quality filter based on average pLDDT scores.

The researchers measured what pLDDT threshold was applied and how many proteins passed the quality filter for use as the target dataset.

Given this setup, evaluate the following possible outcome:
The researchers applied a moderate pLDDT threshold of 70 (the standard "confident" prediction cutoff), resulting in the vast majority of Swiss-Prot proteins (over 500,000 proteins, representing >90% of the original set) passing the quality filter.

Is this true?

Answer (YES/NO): NO